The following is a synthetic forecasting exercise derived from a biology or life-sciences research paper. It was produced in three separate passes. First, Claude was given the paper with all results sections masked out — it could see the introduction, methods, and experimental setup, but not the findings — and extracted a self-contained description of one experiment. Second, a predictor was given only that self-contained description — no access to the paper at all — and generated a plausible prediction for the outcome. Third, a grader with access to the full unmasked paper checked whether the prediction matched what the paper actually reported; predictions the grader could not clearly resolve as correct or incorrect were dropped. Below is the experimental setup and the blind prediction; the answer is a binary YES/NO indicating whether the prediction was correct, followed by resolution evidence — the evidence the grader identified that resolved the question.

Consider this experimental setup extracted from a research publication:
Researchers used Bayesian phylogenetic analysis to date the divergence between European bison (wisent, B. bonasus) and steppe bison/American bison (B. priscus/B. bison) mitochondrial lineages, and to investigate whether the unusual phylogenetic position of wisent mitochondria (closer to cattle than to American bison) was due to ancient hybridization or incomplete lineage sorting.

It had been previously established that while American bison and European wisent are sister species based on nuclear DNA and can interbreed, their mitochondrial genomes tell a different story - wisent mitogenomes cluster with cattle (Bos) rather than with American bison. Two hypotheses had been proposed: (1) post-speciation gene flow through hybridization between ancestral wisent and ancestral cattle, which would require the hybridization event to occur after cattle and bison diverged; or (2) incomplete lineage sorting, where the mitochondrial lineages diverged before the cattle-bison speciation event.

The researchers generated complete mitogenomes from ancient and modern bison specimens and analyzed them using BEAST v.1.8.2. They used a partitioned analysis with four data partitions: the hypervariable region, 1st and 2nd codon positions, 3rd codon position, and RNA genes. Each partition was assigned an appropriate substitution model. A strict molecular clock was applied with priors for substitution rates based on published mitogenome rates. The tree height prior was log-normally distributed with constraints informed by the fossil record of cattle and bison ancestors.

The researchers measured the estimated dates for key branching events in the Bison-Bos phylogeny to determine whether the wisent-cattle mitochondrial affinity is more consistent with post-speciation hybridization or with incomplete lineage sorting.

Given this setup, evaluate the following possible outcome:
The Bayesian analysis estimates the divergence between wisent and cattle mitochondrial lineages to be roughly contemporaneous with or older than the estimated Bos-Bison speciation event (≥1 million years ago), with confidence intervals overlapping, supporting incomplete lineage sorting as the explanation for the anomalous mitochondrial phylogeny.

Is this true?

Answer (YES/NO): YES